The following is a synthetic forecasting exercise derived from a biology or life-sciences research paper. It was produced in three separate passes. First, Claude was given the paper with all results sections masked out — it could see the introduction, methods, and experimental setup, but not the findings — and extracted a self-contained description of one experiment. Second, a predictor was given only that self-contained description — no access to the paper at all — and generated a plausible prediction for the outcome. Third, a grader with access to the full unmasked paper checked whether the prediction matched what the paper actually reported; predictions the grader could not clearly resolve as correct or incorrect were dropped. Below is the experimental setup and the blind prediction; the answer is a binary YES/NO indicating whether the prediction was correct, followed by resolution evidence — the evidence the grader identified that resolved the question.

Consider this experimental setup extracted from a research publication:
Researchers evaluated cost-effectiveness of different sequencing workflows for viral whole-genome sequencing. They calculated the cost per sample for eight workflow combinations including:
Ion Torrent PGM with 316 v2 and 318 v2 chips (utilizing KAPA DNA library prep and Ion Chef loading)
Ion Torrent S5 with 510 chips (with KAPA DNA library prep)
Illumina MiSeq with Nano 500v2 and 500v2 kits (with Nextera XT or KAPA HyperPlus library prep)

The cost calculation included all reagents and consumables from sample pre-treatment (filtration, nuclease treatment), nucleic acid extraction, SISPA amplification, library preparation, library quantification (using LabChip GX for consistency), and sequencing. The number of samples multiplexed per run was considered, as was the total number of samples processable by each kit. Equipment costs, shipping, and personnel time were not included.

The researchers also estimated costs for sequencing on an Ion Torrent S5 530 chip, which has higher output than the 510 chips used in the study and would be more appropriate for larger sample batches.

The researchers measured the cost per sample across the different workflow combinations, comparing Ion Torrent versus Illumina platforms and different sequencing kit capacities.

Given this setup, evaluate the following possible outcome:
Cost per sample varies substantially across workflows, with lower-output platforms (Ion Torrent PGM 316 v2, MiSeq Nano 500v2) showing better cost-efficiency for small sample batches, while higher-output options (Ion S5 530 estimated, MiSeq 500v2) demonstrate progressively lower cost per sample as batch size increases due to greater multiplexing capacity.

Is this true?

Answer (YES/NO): NO